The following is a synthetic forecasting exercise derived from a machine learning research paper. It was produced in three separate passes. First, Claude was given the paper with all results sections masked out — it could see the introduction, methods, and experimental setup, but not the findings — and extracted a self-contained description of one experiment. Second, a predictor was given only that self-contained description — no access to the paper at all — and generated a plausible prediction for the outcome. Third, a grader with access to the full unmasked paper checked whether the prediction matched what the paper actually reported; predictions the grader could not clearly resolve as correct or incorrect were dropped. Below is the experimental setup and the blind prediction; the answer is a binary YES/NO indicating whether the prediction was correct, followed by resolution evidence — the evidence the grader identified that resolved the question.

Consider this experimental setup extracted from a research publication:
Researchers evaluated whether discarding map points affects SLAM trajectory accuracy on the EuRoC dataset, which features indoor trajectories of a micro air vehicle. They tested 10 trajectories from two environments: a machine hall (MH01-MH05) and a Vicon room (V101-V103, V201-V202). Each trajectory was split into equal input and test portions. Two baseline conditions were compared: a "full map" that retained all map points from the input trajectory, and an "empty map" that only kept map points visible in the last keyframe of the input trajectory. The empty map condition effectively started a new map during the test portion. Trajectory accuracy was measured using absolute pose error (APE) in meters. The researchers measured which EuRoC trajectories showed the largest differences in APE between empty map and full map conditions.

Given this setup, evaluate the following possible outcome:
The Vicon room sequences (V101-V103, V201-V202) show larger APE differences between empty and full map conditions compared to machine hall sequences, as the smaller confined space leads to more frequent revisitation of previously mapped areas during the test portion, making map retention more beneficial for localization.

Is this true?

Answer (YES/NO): NO